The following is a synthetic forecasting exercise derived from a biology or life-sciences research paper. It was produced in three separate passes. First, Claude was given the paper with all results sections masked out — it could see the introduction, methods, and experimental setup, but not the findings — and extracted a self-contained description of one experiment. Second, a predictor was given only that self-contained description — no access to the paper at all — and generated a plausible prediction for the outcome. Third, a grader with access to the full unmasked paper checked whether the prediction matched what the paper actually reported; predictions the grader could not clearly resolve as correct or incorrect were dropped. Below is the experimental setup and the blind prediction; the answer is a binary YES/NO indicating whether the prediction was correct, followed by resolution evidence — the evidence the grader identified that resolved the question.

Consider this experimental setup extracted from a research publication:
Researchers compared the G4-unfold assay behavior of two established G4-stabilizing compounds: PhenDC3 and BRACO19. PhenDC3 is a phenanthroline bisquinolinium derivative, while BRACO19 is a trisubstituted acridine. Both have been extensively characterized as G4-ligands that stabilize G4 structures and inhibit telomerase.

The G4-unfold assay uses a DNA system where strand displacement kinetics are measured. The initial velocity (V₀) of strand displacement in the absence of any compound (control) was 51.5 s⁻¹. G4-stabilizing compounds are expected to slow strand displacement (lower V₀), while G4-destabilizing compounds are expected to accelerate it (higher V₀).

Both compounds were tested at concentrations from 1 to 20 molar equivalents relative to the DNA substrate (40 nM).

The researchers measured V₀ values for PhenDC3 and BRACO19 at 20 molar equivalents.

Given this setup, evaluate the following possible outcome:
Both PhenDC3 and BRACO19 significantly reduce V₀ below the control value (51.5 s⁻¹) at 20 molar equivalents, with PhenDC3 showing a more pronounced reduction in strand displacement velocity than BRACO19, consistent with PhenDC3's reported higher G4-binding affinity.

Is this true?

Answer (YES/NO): NO